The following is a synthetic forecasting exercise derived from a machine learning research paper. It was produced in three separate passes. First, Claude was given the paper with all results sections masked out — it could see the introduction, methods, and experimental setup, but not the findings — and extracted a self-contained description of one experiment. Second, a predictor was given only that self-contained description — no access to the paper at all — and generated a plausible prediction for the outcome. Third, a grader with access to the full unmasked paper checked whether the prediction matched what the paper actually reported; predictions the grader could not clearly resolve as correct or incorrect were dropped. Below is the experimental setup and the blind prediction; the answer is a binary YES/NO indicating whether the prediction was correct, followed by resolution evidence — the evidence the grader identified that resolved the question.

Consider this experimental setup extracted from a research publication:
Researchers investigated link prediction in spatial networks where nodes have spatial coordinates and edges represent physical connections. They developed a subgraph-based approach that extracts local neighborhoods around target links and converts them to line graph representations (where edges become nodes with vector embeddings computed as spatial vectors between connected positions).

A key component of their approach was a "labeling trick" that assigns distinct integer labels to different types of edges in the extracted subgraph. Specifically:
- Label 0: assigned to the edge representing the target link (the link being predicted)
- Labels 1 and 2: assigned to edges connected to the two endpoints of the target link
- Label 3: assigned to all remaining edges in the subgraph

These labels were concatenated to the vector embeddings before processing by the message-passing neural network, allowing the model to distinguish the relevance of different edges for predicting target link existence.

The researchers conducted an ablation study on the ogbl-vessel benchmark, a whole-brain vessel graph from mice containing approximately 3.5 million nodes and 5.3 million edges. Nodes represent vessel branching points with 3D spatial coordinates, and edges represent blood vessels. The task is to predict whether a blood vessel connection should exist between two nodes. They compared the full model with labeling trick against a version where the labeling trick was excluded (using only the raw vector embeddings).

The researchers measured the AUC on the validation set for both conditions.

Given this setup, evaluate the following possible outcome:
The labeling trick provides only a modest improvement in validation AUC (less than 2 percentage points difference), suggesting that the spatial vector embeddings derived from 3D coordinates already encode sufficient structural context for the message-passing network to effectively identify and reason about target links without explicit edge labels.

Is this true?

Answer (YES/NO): NO